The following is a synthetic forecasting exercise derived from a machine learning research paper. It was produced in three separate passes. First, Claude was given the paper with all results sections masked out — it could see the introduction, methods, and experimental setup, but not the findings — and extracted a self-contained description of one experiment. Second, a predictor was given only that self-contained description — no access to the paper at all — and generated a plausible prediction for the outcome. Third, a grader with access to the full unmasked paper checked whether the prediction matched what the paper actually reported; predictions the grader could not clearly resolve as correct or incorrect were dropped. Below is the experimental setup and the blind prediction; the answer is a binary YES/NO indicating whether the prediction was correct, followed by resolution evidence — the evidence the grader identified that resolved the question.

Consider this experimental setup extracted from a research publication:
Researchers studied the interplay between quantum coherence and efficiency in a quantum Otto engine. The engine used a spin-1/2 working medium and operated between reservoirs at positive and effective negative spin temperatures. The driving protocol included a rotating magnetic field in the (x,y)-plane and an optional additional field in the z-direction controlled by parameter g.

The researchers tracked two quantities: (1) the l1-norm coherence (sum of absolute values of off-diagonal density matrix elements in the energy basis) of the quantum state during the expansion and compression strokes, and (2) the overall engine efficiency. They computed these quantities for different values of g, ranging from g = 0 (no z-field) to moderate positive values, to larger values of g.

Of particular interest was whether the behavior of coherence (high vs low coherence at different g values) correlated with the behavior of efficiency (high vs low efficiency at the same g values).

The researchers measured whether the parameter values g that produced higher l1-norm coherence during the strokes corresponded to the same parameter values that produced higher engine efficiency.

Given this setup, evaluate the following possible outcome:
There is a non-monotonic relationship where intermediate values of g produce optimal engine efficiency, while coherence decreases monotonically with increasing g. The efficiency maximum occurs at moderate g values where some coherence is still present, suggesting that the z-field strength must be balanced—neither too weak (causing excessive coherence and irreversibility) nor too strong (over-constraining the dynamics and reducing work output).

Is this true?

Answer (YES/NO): NO